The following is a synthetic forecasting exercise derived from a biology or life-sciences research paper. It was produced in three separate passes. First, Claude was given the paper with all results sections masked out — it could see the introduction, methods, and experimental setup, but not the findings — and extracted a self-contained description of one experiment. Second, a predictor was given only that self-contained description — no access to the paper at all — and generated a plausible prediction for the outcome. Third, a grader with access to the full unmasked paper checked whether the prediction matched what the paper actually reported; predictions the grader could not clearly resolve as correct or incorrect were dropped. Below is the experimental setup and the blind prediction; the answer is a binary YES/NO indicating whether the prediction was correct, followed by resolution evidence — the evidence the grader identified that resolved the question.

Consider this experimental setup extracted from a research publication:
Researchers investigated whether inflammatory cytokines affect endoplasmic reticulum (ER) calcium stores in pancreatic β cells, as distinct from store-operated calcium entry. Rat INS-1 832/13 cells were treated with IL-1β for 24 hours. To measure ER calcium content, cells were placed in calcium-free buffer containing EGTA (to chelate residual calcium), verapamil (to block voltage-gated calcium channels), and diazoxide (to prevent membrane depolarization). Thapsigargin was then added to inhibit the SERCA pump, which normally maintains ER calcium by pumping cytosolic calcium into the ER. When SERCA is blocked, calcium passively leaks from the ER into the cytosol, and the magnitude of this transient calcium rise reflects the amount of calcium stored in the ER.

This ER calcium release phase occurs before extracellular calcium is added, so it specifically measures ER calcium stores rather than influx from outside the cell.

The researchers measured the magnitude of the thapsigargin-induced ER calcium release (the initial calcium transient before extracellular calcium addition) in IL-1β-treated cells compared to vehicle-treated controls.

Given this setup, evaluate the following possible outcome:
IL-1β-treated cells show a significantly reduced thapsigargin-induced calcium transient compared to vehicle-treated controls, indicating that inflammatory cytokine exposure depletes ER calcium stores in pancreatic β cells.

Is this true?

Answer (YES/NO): YES